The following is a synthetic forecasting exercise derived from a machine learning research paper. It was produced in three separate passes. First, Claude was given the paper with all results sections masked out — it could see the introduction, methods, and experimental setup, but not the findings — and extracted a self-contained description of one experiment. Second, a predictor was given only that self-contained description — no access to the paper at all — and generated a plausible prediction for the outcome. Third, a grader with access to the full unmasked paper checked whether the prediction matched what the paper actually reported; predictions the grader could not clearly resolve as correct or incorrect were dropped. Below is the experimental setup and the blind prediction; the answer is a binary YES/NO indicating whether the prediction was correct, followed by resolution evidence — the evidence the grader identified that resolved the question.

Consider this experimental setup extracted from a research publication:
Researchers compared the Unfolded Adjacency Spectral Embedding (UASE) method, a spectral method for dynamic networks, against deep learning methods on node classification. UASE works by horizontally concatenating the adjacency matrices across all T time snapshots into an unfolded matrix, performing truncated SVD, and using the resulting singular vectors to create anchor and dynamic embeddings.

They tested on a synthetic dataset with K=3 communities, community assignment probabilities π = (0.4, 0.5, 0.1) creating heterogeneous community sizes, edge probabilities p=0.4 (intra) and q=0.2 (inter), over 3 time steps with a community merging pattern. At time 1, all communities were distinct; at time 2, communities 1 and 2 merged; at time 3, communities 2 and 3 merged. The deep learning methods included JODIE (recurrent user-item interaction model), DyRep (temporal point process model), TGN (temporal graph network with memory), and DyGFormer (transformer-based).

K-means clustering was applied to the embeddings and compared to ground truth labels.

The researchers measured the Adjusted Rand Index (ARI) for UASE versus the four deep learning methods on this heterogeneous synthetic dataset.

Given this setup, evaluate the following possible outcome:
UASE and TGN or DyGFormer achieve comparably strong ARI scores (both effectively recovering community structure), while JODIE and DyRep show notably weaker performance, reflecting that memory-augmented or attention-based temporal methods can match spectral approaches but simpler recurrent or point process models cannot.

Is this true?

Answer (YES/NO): NO